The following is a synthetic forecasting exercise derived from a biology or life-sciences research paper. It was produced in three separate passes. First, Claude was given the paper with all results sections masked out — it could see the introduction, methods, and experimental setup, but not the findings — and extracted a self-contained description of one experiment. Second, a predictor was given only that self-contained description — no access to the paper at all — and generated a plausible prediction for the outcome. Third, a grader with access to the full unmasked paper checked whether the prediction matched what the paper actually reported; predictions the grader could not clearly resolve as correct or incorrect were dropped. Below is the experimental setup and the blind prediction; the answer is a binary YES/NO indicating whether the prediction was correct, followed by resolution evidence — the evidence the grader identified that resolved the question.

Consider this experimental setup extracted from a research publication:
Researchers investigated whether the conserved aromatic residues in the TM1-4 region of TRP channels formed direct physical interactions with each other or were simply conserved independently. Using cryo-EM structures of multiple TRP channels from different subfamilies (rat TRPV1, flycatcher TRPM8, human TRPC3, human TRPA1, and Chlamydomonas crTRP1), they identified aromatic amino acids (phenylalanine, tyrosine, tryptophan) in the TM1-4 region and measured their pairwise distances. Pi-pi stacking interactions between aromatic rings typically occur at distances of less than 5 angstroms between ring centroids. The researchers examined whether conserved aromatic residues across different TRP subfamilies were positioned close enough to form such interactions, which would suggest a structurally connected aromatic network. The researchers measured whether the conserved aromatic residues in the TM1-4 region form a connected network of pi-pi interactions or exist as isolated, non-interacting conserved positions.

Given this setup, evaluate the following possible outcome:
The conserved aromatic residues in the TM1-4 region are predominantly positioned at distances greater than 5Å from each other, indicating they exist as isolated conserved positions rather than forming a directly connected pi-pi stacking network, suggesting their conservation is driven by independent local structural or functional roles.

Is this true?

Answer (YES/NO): NO